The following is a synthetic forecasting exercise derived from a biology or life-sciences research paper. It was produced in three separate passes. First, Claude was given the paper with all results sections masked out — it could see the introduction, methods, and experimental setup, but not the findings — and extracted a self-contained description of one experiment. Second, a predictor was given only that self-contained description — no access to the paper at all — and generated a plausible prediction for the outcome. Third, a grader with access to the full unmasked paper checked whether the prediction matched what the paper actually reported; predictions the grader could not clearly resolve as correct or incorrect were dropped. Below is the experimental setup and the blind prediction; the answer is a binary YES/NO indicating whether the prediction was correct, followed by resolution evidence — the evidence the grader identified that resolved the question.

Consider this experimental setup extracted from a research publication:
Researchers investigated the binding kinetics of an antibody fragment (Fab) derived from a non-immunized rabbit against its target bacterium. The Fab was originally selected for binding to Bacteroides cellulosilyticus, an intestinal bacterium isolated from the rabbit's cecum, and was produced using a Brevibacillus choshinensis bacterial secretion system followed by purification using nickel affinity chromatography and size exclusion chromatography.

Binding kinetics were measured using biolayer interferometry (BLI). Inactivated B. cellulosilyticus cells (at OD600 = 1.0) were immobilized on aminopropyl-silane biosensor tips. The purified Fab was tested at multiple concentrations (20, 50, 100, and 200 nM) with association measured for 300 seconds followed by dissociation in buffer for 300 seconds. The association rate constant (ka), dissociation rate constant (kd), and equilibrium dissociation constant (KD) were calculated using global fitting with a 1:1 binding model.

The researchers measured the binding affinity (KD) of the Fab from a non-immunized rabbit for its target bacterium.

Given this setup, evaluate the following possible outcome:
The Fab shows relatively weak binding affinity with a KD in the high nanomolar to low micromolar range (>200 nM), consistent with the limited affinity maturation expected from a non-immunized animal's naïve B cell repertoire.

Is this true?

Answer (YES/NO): NO